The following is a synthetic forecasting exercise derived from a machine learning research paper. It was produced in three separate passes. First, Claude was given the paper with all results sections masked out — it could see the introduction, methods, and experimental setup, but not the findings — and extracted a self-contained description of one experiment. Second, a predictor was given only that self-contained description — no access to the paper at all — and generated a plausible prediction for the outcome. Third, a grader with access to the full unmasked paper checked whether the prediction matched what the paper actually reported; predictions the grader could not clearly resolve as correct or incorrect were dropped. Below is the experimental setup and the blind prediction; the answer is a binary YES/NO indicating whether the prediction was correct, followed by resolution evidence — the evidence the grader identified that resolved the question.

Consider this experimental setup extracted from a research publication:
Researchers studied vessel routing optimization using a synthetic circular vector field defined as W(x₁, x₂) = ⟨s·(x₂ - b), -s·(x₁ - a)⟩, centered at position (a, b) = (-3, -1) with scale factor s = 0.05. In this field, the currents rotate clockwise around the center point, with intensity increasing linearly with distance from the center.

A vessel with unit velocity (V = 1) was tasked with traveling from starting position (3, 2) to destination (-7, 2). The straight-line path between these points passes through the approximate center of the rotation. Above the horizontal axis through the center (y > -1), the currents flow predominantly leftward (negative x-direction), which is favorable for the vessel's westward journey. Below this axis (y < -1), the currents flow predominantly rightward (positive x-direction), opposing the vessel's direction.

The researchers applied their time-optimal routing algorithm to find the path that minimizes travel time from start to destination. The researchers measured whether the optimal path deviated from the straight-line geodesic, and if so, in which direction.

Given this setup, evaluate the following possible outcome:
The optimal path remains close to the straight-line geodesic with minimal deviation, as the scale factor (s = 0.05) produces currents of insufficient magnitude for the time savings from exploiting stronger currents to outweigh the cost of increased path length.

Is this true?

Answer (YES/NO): NO